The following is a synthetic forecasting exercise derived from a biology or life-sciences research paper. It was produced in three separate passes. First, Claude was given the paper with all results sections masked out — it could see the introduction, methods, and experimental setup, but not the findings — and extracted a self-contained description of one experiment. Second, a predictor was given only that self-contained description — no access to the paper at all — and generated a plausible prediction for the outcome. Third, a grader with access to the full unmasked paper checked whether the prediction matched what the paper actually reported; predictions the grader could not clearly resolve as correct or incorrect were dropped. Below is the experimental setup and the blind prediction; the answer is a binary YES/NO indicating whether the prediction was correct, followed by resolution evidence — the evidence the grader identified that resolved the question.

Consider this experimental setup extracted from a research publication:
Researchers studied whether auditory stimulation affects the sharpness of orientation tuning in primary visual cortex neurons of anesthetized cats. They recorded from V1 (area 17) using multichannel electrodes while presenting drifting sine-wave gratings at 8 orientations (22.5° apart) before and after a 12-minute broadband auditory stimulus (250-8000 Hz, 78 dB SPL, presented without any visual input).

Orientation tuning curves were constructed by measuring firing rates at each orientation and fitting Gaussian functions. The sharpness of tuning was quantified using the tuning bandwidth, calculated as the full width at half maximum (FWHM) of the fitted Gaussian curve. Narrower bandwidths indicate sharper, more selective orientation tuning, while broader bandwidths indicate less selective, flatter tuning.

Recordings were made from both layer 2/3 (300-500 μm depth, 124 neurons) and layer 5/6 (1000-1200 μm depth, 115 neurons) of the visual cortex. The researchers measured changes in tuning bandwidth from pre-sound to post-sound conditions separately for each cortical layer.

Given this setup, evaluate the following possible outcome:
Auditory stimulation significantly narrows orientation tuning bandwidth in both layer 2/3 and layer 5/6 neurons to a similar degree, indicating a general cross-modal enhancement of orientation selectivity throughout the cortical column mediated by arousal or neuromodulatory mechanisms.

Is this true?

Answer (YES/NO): NO